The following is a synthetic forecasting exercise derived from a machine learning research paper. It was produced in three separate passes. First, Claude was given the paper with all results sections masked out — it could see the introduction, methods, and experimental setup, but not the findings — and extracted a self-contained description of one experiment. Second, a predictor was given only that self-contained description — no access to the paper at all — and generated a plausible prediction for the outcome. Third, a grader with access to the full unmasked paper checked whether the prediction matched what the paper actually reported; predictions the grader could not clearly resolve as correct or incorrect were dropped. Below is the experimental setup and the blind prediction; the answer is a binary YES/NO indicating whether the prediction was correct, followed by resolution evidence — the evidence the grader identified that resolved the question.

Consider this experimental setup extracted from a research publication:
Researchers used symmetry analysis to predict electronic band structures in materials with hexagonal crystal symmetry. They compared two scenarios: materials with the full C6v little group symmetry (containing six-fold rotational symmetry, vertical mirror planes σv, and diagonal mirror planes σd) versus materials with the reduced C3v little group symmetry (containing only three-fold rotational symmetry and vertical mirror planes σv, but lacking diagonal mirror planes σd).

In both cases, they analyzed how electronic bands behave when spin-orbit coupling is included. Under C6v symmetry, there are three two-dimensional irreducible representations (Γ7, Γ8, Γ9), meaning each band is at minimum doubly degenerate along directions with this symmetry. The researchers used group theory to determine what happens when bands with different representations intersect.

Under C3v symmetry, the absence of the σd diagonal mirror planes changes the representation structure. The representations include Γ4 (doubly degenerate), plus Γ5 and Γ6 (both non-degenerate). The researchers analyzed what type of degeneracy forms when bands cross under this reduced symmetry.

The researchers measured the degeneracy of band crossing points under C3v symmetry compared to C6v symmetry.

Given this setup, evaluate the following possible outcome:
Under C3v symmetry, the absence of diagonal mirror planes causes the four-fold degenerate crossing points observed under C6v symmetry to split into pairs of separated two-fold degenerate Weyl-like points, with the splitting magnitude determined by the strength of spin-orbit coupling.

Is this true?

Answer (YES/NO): NO